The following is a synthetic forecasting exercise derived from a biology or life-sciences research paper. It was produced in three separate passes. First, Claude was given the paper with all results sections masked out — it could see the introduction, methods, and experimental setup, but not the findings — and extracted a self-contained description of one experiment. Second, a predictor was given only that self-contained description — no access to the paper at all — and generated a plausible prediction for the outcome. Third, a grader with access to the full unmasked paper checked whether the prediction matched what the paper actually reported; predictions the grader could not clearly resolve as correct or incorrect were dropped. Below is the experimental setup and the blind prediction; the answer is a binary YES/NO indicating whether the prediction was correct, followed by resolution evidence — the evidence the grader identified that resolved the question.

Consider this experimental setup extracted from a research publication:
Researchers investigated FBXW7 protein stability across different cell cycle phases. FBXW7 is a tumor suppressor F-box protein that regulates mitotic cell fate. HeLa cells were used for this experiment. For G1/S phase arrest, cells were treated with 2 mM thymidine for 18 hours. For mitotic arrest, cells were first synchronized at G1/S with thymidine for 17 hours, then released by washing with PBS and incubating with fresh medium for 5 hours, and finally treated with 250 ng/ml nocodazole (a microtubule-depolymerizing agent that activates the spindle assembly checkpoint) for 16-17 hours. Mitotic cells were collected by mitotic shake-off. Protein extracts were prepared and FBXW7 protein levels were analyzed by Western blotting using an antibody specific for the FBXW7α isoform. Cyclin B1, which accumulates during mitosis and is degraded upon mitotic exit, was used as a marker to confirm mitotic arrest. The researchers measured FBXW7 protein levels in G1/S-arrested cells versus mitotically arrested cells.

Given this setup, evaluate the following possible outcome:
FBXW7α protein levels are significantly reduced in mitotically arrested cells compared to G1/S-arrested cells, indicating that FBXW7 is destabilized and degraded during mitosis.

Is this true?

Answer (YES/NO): YES